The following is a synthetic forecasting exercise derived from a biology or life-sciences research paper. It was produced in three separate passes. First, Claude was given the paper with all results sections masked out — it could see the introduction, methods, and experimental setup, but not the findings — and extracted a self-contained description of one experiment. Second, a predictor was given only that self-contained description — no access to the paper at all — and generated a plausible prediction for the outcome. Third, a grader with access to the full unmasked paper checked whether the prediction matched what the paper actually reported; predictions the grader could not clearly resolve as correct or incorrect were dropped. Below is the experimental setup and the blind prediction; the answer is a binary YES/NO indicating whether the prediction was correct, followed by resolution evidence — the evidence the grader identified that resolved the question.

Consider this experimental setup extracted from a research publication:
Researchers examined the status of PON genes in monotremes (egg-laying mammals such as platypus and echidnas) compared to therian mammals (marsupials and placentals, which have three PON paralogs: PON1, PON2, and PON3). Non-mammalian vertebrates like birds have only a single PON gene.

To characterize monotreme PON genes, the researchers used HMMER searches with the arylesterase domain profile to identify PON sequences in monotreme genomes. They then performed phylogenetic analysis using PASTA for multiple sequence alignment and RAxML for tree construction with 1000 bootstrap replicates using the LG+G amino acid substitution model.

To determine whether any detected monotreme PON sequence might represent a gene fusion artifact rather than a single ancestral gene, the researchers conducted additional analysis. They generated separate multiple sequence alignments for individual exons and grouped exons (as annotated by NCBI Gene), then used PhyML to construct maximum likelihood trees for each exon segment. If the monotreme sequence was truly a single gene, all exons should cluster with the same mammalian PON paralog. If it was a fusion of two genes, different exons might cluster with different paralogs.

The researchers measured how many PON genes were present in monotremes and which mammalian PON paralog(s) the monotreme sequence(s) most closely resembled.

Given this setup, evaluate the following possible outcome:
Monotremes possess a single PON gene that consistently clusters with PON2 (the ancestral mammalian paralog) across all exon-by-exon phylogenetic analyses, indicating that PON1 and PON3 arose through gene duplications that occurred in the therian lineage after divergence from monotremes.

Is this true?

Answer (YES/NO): NO